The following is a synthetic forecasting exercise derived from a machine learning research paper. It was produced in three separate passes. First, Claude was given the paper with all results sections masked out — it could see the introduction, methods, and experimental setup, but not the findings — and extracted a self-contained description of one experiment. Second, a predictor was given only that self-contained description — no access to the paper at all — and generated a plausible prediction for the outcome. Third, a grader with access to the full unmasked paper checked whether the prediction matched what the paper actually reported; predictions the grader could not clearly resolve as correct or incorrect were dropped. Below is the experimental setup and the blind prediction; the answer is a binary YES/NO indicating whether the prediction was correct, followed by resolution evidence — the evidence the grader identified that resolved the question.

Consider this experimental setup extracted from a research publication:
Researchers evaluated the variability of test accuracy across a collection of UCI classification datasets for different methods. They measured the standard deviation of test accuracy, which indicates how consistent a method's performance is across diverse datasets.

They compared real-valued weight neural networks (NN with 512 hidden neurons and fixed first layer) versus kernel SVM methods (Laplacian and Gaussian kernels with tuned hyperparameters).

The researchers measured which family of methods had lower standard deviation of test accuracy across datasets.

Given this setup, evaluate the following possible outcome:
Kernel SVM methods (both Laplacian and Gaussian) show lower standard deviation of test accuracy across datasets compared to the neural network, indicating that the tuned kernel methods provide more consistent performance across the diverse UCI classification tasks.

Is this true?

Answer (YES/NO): YES